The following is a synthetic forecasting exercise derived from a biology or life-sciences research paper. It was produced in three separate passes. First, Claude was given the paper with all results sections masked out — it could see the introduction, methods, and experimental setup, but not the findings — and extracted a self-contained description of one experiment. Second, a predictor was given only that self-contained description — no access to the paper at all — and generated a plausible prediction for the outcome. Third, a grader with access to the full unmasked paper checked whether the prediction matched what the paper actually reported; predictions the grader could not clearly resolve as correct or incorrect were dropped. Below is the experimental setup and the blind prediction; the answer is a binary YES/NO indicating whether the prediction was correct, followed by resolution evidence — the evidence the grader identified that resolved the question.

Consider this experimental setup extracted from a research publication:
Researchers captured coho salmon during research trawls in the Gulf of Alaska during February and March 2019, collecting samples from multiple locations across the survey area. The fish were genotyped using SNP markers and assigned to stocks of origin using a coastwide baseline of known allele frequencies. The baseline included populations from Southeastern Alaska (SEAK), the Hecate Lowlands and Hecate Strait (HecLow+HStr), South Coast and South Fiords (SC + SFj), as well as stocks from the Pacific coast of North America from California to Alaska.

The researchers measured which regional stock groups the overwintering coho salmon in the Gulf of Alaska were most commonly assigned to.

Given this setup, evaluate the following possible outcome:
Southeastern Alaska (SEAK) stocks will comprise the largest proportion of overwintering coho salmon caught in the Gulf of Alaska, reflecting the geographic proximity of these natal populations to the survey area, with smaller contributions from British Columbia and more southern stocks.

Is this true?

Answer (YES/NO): YES